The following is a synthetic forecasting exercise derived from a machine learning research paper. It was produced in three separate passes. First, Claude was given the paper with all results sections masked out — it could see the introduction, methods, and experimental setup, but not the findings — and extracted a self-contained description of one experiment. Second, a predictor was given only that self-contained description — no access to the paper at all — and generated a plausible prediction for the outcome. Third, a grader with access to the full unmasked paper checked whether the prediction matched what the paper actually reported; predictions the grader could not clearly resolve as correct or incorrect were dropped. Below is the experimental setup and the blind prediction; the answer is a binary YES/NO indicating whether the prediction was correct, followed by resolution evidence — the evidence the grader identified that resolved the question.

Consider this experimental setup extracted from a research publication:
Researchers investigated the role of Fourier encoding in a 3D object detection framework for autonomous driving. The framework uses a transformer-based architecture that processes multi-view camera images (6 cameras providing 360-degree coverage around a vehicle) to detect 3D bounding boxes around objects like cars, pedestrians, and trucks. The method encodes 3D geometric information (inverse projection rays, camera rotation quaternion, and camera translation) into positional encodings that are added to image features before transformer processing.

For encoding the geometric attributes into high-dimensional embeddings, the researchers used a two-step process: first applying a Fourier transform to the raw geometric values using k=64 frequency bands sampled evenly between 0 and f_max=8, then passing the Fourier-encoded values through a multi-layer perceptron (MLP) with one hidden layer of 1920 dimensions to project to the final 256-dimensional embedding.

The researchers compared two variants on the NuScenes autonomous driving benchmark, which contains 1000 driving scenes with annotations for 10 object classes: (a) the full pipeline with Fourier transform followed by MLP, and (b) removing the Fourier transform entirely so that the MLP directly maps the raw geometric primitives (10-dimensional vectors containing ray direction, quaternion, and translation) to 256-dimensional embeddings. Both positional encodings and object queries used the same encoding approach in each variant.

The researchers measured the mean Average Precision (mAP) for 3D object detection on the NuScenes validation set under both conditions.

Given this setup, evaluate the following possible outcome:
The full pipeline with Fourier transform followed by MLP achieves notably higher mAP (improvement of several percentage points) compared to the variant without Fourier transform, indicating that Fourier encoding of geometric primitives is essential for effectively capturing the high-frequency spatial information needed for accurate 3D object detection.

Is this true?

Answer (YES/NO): YES